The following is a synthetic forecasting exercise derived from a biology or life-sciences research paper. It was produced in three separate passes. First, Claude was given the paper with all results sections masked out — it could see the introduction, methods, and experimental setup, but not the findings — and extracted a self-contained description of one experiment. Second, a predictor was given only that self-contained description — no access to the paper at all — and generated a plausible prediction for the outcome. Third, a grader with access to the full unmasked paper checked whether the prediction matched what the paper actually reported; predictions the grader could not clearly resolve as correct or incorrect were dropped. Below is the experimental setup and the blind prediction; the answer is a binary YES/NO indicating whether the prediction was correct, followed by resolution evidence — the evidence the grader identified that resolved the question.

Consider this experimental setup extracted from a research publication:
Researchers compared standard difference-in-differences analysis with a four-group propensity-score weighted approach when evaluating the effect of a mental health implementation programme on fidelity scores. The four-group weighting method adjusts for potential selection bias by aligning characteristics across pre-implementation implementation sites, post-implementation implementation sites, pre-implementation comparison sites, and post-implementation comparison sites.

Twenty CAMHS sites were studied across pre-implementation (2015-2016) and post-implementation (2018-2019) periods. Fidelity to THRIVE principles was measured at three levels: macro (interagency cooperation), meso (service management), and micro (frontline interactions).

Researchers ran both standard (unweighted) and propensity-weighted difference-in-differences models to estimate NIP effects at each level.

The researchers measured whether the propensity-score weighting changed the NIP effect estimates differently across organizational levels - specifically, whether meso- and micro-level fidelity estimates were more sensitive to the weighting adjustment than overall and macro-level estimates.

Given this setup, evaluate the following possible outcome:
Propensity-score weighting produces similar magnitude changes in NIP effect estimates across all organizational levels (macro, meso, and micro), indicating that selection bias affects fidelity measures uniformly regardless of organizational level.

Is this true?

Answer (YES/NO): NO